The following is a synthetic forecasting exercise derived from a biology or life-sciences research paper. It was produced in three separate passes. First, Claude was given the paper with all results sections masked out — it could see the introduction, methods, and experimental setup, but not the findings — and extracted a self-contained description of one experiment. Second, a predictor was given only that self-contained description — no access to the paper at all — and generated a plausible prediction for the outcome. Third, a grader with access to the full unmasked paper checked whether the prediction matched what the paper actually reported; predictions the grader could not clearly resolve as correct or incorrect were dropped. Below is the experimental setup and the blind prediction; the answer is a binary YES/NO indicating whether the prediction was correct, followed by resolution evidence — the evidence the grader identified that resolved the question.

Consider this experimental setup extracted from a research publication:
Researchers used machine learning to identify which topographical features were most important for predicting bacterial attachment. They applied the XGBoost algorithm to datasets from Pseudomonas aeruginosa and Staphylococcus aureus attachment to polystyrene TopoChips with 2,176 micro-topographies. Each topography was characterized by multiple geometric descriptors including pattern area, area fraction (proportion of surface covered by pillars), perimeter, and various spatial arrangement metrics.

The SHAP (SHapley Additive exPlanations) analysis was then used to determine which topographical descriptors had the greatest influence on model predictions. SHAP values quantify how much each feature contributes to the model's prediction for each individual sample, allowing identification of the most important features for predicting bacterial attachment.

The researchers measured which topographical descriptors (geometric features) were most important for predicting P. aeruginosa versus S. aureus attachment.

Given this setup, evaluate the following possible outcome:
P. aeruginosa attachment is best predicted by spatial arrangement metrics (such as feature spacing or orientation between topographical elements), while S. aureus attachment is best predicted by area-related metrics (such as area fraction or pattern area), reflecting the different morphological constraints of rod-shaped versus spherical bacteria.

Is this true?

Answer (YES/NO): NO